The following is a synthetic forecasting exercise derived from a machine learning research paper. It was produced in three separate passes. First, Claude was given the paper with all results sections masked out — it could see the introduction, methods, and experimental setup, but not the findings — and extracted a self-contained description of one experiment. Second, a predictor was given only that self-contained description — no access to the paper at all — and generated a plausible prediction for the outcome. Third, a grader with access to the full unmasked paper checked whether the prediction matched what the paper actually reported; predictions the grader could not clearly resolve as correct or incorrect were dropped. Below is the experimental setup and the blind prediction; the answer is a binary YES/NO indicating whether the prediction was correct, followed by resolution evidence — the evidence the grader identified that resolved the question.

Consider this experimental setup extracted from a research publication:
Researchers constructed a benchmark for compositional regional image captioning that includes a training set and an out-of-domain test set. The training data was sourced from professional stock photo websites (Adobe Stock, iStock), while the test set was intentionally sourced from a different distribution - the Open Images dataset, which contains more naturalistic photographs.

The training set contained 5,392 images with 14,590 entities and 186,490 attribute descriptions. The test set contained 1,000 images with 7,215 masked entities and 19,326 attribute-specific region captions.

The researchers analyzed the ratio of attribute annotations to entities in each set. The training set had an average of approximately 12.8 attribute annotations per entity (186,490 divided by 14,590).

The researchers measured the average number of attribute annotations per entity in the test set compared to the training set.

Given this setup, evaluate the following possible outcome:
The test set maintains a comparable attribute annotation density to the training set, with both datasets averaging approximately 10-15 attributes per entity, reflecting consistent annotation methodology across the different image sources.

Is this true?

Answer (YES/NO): NO